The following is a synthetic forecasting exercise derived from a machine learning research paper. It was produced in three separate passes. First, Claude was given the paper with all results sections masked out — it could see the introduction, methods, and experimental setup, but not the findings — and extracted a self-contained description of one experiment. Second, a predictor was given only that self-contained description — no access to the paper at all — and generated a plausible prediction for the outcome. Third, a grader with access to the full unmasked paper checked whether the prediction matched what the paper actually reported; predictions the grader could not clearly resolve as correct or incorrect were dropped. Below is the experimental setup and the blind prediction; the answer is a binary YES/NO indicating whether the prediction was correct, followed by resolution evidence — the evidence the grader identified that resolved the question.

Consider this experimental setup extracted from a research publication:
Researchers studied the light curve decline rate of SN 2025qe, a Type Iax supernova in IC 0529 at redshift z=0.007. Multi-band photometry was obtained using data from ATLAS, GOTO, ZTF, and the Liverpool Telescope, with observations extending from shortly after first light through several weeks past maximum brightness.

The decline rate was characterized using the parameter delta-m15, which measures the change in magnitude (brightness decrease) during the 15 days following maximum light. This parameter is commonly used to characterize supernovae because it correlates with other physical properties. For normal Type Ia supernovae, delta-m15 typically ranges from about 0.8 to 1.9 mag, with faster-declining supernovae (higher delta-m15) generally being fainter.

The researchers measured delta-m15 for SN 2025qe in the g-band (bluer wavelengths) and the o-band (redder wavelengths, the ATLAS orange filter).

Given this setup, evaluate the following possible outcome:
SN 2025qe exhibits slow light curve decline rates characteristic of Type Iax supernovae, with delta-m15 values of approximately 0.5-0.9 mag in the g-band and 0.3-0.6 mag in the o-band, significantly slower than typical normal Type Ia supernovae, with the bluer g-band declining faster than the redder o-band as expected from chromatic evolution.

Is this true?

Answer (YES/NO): NO